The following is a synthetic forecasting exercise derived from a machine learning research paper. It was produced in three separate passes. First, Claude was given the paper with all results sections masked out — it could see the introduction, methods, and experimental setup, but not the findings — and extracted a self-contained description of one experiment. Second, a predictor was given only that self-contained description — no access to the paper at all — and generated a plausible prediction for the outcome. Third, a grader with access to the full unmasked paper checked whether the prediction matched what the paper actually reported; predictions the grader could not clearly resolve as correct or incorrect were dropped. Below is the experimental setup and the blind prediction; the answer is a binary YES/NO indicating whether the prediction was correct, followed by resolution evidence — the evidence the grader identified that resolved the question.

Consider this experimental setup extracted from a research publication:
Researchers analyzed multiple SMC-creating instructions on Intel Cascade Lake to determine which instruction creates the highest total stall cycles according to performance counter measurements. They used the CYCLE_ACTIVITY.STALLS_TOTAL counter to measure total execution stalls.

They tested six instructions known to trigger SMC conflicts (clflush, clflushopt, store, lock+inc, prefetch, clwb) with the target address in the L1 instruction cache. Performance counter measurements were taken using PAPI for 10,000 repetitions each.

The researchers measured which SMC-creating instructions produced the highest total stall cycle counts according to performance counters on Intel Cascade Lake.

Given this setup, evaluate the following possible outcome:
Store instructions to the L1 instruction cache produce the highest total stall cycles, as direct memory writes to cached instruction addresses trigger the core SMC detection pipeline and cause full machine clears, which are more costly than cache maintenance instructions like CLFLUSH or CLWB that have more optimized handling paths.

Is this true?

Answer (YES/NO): NO